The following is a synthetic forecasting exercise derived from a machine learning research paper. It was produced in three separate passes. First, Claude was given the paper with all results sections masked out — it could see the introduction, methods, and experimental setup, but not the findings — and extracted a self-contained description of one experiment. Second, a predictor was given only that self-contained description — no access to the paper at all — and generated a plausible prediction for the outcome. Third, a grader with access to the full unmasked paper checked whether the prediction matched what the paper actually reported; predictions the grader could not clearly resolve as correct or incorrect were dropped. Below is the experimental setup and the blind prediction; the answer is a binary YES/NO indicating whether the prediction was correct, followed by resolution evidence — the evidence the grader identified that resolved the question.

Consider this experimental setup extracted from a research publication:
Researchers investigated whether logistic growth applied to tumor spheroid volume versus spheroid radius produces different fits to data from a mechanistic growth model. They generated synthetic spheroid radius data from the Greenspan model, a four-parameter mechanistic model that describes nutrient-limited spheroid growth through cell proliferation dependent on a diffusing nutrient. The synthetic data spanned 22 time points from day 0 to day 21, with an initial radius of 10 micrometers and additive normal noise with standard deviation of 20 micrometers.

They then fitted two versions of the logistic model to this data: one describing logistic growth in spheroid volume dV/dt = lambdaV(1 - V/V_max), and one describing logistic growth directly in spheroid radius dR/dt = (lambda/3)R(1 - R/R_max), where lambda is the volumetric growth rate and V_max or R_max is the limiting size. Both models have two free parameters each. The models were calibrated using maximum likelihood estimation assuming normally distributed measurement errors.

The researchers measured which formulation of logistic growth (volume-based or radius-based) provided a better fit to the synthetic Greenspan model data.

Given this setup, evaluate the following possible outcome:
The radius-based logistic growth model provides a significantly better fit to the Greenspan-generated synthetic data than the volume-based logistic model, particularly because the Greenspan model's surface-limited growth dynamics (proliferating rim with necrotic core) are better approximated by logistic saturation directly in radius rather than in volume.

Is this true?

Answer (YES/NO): NO